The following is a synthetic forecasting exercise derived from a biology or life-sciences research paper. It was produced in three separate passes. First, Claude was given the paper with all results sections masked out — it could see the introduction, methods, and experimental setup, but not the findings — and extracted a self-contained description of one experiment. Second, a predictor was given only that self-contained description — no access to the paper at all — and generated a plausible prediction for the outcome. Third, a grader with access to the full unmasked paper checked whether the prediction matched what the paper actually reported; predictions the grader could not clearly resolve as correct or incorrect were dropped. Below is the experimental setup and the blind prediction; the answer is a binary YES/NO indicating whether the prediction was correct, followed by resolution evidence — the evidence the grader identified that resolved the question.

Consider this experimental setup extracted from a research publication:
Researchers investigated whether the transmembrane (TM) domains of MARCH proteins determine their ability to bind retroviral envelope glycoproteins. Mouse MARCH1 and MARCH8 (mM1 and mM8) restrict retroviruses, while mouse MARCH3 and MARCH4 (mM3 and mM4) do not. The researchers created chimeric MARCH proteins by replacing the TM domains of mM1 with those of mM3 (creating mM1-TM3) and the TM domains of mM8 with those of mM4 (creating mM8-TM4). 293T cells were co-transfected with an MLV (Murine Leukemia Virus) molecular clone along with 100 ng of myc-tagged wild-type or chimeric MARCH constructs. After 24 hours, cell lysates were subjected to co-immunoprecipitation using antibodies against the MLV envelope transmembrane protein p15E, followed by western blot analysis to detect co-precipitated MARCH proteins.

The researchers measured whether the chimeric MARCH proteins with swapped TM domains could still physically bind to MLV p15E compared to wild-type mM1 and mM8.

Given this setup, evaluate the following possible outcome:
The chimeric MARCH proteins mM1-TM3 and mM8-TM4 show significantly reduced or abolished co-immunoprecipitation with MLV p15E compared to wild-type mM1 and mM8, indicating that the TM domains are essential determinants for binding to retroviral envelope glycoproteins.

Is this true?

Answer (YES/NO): NO